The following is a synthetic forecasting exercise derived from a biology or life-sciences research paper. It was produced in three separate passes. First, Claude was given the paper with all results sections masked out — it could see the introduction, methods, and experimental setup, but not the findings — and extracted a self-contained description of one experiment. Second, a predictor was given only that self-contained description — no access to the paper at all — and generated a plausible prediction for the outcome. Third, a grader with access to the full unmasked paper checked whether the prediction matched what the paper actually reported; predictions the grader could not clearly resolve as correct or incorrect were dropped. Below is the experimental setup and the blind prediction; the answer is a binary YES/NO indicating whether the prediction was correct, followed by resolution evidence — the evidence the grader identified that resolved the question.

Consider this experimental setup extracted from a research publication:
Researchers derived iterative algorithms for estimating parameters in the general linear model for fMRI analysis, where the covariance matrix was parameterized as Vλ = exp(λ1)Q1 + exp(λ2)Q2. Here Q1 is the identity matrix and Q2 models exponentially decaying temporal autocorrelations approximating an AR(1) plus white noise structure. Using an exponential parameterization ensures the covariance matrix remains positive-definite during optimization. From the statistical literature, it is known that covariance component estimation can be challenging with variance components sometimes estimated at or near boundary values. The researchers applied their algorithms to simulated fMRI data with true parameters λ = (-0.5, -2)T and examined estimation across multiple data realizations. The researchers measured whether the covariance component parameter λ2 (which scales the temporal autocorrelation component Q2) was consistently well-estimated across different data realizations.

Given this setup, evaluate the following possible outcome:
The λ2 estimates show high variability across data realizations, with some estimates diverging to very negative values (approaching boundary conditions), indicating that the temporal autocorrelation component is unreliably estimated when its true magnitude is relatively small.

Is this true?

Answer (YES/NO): NO